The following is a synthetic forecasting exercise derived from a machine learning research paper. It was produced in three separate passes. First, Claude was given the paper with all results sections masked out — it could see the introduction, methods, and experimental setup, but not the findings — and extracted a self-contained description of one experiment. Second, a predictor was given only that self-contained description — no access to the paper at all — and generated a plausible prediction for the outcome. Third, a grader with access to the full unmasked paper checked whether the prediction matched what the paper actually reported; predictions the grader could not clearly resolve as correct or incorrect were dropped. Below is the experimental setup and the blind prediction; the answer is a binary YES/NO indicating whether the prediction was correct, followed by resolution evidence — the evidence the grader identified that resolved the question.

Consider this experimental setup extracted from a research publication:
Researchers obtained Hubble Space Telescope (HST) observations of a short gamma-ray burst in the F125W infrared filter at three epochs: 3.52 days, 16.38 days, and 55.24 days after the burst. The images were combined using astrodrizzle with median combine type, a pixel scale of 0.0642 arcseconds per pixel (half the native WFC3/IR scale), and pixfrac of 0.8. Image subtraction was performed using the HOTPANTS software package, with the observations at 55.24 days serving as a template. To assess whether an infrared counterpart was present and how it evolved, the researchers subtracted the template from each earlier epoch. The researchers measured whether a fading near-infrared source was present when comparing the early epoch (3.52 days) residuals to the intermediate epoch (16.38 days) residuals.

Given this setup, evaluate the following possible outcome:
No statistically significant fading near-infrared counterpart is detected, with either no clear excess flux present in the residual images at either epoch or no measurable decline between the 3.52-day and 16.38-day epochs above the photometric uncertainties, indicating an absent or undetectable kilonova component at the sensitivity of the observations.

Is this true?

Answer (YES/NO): NO